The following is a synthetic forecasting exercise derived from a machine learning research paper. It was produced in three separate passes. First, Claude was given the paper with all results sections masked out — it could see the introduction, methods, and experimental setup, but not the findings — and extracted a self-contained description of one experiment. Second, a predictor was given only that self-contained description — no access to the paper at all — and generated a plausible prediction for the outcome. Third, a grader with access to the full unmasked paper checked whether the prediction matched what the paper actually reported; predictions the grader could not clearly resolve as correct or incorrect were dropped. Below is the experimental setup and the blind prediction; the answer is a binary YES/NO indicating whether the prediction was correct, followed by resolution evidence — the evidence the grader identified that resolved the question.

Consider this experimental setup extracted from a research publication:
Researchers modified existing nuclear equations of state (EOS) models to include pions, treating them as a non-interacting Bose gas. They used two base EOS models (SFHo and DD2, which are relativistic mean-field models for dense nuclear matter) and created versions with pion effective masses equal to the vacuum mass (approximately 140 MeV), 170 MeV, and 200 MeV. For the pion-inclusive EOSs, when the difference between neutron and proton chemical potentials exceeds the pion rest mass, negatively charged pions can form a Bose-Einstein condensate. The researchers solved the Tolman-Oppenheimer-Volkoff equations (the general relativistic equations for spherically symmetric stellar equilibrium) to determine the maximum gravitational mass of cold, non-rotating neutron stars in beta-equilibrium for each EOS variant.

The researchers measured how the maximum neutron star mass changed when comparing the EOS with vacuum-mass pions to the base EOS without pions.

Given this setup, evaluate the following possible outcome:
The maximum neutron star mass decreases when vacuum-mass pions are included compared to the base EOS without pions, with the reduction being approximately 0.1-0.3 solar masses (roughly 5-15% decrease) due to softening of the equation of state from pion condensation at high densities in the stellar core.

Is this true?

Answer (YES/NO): NO